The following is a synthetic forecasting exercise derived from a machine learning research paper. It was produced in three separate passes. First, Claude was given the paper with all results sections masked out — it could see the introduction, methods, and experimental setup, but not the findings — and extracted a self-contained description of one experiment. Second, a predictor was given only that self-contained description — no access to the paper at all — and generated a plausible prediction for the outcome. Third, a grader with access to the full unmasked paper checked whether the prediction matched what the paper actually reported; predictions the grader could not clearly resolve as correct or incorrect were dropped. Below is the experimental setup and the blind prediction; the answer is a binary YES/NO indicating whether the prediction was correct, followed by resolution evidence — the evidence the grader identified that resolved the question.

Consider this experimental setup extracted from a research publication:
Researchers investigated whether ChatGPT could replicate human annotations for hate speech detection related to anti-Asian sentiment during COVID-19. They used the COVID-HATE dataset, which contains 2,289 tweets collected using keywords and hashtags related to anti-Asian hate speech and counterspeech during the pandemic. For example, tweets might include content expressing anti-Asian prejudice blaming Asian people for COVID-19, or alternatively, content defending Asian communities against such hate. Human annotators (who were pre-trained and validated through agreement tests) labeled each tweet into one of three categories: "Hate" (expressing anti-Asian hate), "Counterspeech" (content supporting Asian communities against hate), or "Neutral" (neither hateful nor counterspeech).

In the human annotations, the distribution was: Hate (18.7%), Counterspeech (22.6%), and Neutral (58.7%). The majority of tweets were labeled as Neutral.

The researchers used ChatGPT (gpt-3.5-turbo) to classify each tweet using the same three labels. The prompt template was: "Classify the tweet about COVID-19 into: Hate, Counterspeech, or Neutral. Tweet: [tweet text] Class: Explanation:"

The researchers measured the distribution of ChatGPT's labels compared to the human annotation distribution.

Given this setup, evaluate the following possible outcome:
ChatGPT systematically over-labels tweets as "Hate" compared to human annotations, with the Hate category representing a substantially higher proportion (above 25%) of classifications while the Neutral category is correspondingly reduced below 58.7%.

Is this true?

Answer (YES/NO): YES